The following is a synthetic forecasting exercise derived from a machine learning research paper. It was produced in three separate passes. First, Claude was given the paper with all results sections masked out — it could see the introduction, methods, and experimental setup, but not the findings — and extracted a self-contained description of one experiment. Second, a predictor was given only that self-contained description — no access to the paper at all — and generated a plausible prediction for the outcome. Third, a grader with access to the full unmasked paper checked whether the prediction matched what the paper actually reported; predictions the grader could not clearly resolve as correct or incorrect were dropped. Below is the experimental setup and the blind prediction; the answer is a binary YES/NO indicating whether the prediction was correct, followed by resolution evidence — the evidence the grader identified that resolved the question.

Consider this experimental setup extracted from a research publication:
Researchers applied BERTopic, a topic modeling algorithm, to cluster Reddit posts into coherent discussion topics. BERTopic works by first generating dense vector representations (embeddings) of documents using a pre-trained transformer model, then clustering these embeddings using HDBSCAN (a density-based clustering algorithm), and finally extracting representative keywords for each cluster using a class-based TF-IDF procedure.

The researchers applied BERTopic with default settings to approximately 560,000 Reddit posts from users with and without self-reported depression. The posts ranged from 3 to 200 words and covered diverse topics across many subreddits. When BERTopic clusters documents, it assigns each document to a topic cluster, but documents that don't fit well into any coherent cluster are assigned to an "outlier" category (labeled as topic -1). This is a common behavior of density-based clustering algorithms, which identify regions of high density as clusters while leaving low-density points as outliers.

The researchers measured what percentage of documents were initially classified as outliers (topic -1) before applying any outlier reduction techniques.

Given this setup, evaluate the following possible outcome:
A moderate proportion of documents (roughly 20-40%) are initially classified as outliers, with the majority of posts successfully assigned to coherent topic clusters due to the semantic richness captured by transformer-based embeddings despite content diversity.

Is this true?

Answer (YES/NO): NO